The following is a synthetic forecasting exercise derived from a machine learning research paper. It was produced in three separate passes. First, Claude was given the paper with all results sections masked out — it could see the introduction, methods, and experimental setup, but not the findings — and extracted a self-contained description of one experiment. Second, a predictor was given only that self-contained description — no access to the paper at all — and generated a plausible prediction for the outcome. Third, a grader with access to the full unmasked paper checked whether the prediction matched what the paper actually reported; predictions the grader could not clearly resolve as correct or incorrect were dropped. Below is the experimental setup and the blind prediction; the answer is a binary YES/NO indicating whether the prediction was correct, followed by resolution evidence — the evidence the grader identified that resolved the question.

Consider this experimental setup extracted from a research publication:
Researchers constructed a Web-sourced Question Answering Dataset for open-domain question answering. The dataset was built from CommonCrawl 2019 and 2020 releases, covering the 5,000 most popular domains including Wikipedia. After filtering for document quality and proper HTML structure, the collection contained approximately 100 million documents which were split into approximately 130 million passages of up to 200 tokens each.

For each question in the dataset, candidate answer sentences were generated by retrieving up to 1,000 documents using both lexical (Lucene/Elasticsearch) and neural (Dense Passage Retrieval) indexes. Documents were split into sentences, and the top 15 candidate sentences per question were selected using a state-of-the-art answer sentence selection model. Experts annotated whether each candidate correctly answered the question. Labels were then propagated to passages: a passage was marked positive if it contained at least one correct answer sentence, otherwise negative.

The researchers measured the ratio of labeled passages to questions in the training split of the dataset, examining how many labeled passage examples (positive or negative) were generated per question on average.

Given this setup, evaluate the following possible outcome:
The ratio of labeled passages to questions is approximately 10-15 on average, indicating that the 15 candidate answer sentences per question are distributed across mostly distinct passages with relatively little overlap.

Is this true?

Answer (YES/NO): YES